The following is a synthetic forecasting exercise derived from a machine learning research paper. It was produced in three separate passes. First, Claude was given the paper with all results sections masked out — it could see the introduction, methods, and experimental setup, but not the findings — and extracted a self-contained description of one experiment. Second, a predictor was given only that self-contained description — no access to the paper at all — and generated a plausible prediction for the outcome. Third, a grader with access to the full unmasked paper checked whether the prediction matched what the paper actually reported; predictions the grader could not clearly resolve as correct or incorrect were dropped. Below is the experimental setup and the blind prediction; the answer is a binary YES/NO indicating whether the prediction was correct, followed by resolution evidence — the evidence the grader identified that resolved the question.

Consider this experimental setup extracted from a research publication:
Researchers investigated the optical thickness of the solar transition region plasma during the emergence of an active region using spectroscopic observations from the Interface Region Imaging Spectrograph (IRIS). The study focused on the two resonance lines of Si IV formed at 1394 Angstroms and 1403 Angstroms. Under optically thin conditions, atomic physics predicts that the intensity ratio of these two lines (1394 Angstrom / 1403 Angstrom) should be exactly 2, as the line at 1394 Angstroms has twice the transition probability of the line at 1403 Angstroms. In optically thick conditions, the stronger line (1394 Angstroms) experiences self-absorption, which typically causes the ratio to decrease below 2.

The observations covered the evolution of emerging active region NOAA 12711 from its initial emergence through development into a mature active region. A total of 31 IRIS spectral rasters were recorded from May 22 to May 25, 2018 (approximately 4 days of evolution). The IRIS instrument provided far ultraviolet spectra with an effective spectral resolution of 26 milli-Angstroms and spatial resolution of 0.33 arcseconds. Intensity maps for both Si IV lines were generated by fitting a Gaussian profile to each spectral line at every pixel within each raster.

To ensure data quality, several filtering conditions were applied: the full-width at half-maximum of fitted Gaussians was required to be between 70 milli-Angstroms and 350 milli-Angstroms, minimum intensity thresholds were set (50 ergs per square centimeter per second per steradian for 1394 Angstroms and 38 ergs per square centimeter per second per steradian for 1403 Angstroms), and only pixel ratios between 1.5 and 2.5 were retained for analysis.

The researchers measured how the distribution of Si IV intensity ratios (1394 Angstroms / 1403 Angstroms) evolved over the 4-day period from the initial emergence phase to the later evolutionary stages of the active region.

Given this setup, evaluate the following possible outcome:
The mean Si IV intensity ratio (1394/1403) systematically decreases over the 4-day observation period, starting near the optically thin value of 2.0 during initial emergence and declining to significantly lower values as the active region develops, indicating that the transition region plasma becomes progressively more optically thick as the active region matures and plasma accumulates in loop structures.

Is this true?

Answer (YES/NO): NO